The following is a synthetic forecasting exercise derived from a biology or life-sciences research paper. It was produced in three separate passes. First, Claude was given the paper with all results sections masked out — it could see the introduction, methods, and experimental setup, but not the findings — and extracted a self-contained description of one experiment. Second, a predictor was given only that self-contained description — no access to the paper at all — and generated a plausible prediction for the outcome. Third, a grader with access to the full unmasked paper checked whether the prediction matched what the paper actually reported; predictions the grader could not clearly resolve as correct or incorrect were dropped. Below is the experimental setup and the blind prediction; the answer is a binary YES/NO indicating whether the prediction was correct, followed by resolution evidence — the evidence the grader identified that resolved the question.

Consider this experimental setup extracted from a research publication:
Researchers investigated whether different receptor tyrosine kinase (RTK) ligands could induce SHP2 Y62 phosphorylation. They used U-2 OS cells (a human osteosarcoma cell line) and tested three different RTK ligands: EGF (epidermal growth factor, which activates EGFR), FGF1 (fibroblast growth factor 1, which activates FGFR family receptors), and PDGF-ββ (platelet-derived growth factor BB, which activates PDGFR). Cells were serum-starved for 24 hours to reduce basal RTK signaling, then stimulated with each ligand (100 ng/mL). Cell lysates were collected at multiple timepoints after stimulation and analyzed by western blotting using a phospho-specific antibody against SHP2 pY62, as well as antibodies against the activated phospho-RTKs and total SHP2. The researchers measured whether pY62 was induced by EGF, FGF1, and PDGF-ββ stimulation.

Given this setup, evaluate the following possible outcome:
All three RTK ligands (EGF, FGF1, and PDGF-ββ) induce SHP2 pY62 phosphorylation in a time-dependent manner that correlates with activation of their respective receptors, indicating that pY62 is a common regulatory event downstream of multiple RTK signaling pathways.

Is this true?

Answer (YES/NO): NO